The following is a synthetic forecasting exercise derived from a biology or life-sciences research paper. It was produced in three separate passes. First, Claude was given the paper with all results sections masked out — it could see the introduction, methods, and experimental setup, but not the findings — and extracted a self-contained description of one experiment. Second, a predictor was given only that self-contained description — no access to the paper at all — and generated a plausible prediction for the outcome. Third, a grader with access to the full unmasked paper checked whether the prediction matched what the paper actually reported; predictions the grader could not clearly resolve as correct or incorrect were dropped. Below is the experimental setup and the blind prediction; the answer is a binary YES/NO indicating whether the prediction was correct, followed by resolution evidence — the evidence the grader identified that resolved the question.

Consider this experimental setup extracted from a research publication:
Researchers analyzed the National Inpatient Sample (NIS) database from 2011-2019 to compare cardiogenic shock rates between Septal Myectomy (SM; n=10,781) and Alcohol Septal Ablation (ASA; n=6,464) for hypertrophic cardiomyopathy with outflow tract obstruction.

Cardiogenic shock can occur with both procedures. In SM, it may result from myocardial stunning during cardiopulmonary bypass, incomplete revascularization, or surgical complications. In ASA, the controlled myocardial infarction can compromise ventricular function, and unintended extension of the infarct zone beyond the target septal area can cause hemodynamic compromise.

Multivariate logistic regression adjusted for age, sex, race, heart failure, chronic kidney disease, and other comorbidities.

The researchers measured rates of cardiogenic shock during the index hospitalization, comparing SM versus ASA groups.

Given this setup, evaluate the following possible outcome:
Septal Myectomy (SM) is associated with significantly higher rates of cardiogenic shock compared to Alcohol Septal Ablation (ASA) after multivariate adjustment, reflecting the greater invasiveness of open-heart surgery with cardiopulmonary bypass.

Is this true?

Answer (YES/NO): YES